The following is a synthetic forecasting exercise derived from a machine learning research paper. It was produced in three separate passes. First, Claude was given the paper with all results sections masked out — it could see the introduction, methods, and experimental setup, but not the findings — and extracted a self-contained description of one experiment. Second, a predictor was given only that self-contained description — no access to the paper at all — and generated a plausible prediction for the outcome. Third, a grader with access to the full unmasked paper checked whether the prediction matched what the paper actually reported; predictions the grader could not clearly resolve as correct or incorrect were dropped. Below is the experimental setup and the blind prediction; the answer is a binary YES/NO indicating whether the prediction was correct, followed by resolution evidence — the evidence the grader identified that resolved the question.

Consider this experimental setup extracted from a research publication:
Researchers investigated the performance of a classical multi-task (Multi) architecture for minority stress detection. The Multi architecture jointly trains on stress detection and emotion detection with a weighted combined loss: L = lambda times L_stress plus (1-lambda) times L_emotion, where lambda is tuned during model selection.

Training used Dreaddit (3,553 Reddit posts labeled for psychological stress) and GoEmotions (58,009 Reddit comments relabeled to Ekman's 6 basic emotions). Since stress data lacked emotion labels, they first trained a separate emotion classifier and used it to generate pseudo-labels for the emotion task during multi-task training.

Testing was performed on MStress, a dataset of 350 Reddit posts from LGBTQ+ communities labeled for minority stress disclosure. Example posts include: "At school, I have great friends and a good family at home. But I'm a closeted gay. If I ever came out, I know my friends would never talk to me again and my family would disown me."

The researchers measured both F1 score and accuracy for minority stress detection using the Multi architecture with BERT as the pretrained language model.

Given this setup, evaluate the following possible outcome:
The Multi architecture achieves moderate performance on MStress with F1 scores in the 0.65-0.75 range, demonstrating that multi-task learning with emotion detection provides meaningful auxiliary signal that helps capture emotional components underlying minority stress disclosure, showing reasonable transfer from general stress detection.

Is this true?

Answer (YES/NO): NO